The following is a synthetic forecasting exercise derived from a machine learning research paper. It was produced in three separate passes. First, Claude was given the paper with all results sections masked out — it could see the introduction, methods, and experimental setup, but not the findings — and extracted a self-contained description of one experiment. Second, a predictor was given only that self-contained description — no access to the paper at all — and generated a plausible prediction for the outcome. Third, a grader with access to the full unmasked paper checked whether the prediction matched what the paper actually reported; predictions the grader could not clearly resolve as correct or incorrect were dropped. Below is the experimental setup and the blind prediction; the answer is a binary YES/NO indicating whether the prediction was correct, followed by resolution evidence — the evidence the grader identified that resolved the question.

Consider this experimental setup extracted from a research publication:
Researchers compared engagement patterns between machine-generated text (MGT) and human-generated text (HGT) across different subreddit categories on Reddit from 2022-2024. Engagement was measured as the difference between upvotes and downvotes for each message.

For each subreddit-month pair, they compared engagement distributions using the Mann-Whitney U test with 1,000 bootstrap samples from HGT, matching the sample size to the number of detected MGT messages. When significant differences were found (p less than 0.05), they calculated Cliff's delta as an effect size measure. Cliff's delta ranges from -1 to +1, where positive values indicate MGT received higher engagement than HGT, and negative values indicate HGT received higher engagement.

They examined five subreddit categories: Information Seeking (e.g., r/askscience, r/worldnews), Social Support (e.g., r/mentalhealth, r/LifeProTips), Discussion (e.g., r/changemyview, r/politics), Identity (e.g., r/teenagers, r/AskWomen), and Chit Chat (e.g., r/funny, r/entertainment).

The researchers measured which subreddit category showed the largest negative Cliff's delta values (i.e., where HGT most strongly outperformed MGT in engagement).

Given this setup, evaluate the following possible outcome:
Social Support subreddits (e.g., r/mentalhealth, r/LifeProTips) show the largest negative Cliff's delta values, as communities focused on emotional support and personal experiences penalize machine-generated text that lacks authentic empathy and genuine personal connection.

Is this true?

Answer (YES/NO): NO